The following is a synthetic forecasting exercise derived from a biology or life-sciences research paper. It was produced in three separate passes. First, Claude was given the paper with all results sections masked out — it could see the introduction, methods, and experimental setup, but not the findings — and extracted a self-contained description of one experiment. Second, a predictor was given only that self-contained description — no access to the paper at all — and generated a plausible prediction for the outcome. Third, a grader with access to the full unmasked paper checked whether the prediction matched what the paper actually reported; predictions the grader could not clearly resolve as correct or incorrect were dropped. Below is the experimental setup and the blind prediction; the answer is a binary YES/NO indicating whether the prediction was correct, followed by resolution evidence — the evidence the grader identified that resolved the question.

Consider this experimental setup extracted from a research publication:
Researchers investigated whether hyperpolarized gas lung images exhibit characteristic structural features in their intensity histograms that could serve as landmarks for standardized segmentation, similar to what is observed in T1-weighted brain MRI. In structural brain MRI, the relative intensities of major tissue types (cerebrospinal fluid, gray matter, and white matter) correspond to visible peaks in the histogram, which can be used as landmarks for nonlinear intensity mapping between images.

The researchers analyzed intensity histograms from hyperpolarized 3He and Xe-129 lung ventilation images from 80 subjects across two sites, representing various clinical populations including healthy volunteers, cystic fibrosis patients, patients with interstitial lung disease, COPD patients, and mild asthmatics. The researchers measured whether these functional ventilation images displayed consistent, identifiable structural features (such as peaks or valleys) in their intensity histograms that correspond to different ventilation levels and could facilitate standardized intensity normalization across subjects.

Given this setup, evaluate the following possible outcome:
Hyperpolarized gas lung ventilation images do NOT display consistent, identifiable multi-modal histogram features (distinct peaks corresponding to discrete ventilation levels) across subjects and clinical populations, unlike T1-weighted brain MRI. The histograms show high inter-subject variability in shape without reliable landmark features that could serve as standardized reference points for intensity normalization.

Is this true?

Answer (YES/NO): YES